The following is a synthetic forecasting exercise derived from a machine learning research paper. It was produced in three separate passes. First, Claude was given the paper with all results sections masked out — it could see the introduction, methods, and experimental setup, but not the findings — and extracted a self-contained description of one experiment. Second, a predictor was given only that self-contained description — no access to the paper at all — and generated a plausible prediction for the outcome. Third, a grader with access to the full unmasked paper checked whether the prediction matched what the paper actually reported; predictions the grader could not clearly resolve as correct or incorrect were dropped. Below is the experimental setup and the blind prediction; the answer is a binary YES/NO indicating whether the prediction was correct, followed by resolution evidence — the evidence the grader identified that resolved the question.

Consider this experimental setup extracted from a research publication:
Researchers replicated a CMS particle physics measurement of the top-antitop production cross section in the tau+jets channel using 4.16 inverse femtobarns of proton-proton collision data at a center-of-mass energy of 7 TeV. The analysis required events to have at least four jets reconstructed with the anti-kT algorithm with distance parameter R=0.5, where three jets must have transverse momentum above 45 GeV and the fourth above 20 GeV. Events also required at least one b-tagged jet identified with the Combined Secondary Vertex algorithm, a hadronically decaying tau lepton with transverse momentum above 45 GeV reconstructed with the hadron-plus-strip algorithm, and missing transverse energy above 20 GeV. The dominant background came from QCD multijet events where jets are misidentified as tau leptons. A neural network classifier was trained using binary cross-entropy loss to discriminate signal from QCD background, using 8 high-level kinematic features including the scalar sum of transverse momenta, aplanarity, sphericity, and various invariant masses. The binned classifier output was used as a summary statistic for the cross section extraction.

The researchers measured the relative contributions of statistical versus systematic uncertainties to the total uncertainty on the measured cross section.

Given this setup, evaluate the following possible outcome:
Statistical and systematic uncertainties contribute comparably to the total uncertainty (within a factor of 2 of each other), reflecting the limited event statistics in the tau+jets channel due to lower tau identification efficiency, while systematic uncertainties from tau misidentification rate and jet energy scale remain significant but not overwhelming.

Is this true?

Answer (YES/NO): NO